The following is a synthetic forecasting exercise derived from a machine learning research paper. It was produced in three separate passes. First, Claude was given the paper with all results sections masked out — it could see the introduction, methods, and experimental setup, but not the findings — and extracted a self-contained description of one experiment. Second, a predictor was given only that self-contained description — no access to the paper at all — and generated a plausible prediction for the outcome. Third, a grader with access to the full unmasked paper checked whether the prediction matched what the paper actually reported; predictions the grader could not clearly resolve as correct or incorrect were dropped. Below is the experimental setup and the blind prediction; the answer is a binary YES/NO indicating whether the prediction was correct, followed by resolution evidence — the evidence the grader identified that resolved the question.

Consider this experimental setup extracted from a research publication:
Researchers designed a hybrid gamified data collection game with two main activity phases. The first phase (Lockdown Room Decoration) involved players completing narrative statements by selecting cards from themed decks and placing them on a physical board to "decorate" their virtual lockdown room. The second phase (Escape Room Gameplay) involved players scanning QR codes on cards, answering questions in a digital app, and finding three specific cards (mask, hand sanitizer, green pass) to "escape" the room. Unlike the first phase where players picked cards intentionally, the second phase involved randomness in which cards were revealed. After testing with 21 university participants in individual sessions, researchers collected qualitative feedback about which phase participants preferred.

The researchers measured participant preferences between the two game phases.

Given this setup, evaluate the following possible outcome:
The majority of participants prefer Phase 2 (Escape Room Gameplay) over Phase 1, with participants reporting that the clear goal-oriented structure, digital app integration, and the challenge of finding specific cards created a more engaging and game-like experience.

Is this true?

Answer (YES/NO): NO